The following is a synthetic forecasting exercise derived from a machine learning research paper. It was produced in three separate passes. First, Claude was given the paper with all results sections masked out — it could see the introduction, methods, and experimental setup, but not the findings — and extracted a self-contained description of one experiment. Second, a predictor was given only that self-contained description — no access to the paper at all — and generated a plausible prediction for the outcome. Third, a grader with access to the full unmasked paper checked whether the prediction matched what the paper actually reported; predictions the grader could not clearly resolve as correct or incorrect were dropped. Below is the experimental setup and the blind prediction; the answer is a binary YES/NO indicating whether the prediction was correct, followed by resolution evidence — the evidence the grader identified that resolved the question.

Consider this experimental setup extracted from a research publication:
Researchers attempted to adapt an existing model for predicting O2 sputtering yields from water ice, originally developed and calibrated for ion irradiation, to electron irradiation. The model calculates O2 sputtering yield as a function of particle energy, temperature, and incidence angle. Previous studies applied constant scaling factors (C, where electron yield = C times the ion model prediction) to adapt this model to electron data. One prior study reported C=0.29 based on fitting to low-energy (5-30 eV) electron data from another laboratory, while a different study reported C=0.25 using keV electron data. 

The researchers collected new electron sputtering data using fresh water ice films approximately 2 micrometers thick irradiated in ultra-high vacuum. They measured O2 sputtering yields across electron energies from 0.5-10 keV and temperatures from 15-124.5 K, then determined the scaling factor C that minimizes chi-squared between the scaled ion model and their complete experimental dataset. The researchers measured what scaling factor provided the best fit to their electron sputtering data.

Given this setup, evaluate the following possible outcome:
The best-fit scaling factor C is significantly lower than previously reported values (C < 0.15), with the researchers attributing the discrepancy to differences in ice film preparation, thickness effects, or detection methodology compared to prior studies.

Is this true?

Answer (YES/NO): NO